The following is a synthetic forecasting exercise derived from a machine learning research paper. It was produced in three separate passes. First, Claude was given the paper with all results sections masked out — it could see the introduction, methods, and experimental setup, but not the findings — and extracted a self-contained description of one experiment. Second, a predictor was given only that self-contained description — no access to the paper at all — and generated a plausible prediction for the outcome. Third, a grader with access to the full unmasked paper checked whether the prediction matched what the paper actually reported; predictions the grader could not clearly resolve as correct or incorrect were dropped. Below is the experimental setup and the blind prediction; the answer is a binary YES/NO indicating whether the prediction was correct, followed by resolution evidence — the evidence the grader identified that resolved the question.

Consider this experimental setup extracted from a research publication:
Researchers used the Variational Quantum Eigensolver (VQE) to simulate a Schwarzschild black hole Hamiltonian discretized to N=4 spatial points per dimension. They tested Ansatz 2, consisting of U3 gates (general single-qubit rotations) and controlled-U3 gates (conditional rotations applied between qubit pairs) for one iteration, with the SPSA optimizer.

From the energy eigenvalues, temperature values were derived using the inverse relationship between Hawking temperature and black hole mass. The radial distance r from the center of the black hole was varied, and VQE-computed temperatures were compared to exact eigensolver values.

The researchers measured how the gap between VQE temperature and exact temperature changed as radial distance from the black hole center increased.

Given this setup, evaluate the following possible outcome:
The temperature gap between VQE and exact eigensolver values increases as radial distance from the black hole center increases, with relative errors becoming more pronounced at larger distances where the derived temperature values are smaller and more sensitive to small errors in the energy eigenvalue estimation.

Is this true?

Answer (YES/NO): NO